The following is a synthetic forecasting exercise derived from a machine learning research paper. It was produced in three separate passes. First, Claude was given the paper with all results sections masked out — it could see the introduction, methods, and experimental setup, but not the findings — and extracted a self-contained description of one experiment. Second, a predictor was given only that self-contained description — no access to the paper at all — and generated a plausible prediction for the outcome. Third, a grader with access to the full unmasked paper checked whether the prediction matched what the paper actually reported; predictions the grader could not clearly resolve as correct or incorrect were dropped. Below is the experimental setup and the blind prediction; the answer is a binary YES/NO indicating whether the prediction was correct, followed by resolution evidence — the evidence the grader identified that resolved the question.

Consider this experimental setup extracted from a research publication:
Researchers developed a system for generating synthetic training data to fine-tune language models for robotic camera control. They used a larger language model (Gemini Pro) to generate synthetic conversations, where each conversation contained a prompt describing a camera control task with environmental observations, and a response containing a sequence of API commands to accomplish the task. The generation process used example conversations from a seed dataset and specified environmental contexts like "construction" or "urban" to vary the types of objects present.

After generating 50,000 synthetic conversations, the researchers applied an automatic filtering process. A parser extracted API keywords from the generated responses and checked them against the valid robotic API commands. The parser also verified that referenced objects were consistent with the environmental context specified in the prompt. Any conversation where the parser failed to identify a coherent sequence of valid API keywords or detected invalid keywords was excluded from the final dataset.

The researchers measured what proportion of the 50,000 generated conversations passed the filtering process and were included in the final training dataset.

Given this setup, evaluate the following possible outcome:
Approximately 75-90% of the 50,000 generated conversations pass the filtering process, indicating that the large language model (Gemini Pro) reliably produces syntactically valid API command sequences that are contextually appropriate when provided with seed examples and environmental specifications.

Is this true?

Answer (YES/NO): NO